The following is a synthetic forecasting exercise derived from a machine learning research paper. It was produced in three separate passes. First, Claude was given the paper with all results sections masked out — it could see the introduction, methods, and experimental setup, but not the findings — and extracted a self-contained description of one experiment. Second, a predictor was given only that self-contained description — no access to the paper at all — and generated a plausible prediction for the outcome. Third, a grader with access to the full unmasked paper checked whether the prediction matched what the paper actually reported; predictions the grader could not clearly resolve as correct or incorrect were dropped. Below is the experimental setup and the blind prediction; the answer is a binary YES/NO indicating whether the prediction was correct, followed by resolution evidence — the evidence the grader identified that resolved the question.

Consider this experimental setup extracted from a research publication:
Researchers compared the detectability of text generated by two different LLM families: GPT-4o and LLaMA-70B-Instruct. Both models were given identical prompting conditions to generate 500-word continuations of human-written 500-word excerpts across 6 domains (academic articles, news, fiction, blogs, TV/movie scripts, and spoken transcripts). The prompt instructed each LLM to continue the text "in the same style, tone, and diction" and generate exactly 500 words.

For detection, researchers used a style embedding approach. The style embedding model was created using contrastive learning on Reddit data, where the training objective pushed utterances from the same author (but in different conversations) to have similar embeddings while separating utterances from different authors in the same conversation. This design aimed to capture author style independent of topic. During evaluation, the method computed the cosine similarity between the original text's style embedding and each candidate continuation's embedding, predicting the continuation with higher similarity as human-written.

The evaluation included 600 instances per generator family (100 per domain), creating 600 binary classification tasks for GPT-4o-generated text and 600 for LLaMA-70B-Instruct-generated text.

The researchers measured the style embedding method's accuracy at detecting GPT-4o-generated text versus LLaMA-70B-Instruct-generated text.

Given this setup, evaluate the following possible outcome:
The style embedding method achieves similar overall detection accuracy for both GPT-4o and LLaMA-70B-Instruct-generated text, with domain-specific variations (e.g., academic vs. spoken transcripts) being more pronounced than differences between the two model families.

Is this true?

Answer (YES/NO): YES